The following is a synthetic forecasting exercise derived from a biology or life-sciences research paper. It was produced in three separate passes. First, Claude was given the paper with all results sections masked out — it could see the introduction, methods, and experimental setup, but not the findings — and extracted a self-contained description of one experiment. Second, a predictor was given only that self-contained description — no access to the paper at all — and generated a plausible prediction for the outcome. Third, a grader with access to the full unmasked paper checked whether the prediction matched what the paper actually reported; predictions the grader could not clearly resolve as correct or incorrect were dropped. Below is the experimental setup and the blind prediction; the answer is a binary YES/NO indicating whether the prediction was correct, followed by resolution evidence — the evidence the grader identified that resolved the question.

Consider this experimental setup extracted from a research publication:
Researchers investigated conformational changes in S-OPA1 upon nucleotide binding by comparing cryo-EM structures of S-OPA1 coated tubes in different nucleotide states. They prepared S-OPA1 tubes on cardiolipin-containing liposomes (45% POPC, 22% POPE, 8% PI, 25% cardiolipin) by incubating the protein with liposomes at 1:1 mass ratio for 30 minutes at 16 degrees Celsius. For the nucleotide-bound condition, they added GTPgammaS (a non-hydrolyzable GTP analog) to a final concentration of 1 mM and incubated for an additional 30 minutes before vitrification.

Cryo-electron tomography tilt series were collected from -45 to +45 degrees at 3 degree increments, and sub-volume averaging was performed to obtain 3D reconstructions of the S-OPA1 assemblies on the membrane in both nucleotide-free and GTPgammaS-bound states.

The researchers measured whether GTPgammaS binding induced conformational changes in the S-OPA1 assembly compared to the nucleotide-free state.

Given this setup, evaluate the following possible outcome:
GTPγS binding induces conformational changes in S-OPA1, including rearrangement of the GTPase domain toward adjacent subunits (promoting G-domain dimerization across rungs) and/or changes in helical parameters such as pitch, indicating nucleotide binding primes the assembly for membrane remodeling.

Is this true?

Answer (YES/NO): YES